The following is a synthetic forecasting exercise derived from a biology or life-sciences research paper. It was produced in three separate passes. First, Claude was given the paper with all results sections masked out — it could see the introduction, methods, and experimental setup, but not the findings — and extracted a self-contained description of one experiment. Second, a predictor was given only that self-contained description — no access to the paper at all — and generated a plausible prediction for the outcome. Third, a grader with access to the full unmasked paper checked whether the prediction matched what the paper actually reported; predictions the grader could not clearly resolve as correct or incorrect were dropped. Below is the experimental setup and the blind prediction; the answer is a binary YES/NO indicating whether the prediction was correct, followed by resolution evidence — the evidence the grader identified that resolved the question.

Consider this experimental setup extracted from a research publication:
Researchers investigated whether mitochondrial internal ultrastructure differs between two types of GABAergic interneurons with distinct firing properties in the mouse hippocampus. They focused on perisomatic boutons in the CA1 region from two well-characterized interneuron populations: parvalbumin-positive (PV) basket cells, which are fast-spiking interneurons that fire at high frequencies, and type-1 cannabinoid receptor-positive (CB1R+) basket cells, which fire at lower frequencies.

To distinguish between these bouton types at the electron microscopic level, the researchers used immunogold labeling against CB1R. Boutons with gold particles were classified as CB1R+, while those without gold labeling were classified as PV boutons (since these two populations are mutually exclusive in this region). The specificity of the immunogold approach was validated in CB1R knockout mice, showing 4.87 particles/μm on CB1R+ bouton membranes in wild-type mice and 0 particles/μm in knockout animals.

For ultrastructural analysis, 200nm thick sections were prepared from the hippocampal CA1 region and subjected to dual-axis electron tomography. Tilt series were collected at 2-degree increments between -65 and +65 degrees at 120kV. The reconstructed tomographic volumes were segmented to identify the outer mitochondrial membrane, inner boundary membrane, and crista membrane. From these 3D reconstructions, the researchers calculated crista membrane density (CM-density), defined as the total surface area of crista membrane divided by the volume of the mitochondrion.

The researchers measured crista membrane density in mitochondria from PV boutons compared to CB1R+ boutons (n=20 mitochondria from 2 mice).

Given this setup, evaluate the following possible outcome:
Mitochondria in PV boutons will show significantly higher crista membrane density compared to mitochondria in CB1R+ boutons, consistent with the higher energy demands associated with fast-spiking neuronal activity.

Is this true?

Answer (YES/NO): YES